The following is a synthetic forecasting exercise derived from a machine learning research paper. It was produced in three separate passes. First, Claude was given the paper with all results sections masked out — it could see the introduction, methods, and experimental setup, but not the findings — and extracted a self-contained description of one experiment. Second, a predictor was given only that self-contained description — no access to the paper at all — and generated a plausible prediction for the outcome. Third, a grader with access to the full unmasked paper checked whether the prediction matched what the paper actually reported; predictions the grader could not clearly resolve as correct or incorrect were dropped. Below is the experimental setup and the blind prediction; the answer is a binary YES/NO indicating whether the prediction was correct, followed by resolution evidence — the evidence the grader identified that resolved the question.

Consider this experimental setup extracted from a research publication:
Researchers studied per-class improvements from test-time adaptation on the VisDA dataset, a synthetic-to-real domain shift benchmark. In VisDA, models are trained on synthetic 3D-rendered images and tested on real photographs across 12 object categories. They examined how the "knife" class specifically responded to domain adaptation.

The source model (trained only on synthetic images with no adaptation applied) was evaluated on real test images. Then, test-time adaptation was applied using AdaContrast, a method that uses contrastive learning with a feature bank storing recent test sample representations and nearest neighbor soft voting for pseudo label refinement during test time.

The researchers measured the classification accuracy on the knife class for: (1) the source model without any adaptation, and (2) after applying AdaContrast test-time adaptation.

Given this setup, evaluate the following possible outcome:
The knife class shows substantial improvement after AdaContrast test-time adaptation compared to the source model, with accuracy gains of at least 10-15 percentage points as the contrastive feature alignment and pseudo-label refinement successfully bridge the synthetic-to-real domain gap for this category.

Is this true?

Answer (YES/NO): YES